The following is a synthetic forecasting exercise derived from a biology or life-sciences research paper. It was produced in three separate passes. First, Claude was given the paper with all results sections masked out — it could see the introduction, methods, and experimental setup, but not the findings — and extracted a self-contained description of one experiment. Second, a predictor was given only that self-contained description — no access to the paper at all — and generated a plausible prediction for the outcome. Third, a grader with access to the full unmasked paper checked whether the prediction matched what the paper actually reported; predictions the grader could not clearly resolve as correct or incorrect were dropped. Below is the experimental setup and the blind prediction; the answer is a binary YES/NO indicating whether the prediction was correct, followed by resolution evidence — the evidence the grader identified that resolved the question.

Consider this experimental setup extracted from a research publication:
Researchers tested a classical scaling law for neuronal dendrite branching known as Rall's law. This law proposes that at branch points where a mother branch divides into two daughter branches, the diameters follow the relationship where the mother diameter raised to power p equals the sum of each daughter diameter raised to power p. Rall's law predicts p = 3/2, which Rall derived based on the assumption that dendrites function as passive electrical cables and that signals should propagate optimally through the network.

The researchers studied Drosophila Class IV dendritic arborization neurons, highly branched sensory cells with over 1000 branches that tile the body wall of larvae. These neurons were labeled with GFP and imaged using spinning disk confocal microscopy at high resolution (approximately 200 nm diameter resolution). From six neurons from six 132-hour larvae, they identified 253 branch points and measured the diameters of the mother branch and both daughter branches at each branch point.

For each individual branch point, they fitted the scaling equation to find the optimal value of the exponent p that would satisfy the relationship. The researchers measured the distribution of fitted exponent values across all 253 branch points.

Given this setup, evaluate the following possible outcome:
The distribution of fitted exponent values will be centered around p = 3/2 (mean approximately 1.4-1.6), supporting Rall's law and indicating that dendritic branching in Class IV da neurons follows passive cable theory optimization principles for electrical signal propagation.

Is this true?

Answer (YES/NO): NO